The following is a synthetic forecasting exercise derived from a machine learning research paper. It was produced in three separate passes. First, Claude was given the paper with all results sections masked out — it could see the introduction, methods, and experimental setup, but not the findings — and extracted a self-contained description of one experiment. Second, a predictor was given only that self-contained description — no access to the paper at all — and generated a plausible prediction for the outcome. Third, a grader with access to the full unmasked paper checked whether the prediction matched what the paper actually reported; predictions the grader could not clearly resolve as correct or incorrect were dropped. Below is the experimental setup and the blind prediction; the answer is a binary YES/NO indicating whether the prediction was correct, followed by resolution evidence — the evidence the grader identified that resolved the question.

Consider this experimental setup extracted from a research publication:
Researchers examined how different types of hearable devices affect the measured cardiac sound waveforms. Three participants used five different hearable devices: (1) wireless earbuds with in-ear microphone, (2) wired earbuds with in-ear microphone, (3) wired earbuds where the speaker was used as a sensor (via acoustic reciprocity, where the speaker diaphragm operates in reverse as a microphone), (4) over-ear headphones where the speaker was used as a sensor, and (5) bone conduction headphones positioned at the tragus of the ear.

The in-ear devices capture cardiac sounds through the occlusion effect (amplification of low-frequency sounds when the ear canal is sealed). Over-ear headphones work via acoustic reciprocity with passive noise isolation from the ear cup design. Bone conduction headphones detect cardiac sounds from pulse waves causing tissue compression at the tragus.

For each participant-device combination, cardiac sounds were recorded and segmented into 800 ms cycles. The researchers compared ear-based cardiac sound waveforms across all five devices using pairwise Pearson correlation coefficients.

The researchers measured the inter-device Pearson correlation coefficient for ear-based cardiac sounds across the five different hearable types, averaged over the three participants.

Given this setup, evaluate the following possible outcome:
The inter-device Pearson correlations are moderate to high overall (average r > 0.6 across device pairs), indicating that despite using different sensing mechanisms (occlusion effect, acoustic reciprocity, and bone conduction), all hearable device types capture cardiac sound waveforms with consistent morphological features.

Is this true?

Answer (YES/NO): NO